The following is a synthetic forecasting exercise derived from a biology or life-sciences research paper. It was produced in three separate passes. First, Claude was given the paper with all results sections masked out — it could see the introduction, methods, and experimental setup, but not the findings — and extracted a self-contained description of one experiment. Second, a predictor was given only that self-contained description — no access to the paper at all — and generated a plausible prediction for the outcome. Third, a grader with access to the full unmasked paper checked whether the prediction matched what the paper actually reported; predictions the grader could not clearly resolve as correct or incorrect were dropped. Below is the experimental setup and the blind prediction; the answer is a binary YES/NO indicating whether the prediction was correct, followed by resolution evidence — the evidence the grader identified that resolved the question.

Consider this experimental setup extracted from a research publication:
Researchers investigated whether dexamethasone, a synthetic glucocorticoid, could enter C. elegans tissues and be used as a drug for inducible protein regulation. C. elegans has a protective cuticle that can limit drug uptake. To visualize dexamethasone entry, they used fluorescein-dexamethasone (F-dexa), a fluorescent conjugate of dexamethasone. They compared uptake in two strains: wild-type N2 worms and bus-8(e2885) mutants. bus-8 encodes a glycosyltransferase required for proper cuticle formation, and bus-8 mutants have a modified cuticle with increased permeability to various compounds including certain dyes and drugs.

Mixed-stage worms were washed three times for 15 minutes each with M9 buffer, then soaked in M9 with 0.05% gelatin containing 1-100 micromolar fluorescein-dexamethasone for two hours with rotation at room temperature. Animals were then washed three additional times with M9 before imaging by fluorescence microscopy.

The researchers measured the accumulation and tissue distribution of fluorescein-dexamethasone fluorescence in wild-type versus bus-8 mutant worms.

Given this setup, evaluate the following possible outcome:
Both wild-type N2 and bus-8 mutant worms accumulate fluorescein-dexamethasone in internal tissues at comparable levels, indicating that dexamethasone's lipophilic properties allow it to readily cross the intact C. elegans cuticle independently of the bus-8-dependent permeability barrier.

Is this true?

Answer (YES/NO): NO